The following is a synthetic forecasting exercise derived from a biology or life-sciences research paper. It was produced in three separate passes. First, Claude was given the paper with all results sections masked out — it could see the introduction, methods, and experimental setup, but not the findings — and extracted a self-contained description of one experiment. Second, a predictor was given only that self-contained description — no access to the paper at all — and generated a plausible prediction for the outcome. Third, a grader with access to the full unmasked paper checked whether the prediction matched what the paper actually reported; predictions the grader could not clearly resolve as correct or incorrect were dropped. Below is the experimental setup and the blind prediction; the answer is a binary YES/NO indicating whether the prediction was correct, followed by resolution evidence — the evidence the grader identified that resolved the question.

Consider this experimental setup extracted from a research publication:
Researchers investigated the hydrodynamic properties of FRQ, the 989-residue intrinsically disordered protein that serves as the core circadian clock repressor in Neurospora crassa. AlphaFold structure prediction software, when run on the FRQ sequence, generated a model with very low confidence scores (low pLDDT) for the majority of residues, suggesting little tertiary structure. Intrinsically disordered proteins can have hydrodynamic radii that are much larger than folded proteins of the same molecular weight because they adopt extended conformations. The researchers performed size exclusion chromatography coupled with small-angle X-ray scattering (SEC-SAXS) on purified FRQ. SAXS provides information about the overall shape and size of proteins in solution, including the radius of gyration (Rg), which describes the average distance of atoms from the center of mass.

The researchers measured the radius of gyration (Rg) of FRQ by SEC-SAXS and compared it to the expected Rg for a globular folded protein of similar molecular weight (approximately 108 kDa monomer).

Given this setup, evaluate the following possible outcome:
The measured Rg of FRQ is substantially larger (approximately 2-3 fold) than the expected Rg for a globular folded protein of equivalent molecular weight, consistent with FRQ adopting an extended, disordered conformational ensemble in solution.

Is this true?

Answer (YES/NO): NO